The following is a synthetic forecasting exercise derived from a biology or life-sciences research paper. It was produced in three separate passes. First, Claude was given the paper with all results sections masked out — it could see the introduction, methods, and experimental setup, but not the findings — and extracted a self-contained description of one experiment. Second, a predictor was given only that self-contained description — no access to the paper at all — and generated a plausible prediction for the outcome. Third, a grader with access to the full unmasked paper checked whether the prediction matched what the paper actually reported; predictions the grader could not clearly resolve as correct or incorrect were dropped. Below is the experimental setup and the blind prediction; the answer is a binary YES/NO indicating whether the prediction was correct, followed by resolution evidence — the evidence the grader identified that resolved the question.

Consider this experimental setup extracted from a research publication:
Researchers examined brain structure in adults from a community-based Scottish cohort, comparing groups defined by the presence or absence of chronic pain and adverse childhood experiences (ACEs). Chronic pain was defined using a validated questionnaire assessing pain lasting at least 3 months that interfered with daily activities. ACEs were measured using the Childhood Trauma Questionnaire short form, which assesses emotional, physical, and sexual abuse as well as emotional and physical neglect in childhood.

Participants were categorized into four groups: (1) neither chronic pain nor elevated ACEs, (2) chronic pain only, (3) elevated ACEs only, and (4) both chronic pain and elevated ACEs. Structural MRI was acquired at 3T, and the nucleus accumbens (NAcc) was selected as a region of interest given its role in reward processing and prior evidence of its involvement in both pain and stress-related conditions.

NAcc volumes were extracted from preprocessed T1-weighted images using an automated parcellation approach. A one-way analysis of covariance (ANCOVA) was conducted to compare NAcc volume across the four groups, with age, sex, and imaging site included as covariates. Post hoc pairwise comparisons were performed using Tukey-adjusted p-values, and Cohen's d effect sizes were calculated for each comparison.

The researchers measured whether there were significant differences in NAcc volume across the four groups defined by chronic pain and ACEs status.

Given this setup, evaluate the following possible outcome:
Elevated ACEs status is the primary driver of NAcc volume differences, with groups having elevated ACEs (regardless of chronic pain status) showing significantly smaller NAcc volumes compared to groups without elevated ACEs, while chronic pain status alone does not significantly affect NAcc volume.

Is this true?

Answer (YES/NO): NO